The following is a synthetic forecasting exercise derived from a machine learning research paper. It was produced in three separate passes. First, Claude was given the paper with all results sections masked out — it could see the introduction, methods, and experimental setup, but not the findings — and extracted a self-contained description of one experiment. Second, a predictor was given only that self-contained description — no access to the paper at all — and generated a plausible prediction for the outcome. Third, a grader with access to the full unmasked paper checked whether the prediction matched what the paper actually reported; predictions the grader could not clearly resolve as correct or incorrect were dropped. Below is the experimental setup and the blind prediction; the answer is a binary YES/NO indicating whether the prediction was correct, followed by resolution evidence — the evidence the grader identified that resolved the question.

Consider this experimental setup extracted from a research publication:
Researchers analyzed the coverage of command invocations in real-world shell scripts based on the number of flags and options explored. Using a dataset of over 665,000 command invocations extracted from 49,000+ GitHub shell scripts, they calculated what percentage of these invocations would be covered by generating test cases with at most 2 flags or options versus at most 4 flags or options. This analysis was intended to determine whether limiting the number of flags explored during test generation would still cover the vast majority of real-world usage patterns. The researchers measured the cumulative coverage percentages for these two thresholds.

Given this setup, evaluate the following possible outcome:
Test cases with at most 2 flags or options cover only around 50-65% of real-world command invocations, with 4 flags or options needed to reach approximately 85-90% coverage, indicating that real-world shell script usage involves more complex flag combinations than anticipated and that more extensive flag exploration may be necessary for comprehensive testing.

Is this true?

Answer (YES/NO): NO